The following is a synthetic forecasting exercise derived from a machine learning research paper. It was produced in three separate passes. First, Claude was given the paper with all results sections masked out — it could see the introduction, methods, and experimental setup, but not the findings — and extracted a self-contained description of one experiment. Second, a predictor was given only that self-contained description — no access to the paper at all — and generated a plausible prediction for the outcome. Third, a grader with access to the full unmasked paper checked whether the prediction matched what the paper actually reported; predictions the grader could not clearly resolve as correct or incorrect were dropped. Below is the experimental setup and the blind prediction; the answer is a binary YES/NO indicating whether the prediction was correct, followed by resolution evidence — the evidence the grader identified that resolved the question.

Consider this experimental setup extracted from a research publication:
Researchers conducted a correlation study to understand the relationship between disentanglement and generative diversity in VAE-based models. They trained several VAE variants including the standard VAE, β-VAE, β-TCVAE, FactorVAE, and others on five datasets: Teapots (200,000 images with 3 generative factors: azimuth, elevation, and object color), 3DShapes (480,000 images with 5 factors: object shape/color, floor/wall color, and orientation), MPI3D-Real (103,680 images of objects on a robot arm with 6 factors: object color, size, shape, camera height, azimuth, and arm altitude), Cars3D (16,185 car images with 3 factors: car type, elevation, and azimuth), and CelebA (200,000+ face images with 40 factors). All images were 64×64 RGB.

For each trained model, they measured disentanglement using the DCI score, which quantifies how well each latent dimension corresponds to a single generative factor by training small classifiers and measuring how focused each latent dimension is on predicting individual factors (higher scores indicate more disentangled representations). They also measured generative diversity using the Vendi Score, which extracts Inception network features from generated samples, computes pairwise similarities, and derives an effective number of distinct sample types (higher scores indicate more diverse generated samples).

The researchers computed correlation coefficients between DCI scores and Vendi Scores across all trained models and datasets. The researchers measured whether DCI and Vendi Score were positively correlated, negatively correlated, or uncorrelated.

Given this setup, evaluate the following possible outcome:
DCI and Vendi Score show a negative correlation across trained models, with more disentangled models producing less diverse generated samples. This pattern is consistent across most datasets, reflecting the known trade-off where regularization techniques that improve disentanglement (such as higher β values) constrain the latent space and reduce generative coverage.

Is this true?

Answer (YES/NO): NO